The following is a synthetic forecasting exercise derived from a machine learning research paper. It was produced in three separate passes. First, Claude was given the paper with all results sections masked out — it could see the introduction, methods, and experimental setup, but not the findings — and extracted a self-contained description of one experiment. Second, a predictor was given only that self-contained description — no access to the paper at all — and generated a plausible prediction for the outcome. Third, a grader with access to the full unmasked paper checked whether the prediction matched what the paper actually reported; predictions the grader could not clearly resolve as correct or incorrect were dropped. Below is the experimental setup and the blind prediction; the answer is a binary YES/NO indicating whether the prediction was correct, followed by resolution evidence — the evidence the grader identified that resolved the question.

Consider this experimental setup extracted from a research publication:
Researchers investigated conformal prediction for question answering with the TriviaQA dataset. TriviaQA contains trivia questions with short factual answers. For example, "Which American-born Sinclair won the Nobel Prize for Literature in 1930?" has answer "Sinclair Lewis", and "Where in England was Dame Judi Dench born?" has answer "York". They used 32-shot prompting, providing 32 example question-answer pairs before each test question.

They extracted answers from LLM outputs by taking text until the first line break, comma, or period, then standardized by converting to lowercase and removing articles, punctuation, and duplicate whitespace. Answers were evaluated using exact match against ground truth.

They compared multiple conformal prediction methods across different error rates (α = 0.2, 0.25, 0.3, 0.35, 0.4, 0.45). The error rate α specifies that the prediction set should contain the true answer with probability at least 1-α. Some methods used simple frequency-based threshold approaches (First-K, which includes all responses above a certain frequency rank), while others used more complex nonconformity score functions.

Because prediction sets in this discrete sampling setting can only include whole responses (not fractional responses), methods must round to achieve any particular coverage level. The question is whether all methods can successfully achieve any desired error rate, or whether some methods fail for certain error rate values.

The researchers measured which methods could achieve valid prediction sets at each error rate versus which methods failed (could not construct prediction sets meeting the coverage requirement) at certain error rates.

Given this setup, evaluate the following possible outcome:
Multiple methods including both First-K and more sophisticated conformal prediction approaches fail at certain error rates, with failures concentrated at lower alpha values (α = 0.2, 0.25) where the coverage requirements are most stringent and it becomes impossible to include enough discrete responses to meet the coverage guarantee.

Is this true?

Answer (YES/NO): NO